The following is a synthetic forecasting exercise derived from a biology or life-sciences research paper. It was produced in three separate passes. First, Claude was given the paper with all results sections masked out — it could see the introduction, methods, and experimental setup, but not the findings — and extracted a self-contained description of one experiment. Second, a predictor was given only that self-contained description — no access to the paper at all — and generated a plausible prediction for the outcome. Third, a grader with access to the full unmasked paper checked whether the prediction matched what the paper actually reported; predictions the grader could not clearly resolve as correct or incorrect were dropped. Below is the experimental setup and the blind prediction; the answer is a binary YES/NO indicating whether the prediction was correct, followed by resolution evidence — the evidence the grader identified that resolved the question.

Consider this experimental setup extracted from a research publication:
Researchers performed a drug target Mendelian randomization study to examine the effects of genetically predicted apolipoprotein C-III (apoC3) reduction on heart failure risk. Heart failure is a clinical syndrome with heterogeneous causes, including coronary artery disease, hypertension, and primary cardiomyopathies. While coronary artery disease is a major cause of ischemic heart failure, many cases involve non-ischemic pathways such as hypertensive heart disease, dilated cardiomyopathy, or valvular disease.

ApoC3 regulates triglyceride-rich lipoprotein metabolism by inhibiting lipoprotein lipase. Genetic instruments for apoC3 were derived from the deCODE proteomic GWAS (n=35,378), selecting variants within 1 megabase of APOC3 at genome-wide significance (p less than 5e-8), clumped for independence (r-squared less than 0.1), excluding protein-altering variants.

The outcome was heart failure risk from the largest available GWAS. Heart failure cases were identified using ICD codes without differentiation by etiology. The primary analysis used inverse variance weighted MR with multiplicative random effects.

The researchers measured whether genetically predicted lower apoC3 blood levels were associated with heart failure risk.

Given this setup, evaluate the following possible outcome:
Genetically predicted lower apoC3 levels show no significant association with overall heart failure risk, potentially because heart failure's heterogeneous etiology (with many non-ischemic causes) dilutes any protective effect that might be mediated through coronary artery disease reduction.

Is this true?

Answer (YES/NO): YES